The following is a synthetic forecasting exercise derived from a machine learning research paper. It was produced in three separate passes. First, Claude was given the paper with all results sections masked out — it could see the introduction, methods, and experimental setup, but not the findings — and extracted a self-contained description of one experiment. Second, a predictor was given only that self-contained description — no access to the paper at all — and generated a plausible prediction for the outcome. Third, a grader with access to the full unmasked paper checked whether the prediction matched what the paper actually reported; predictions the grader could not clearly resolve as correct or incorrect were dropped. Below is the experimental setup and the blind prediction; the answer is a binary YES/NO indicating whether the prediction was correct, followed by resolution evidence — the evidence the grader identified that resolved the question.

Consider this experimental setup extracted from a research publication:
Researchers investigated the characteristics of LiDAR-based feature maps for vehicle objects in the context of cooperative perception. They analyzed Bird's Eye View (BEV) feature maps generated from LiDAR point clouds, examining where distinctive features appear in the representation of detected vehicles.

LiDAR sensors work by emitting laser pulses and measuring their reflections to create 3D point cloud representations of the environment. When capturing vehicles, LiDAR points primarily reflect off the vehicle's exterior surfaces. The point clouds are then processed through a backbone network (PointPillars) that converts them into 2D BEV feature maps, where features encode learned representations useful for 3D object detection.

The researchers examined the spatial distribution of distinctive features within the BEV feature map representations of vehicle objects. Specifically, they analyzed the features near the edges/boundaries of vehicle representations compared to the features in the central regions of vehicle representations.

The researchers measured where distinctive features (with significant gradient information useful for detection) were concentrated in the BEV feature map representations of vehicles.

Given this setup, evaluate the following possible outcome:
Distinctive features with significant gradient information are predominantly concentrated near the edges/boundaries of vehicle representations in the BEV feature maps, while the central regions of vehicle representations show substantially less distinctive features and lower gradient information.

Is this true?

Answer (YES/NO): YES